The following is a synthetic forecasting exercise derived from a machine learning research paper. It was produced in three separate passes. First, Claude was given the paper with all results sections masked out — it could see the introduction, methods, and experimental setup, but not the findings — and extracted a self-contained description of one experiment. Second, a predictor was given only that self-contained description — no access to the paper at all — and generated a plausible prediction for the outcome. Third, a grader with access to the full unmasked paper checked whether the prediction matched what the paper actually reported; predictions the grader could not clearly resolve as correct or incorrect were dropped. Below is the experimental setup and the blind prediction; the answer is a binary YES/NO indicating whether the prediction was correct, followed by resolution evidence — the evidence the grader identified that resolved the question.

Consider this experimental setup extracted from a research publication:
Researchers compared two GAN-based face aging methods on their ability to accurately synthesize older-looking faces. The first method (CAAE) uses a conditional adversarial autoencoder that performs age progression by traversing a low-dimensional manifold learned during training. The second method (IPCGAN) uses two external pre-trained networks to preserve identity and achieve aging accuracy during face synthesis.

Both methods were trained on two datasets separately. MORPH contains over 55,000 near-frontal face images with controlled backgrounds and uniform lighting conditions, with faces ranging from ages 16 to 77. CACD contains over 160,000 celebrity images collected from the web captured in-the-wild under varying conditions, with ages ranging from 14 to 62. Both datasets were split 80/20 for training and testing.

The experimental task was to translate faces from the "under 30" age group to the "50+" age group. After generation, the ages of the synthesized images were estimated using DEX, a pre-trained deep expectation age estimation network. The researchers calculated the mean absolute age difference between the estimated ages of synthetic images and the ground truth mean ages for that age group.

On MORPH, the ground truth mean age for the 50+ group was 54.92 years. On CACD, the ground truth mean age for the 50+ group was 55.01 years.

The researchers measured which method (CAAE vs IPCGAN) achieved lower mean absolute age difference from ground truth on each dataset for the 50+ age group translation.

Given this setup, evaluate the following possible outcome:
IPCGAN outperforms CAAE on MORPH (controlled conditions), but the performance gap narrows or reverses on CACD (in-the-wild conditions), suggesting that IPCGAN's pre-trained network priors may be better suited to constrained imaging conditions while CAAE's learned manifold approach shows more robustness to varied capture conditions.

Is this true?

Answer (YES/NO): YES